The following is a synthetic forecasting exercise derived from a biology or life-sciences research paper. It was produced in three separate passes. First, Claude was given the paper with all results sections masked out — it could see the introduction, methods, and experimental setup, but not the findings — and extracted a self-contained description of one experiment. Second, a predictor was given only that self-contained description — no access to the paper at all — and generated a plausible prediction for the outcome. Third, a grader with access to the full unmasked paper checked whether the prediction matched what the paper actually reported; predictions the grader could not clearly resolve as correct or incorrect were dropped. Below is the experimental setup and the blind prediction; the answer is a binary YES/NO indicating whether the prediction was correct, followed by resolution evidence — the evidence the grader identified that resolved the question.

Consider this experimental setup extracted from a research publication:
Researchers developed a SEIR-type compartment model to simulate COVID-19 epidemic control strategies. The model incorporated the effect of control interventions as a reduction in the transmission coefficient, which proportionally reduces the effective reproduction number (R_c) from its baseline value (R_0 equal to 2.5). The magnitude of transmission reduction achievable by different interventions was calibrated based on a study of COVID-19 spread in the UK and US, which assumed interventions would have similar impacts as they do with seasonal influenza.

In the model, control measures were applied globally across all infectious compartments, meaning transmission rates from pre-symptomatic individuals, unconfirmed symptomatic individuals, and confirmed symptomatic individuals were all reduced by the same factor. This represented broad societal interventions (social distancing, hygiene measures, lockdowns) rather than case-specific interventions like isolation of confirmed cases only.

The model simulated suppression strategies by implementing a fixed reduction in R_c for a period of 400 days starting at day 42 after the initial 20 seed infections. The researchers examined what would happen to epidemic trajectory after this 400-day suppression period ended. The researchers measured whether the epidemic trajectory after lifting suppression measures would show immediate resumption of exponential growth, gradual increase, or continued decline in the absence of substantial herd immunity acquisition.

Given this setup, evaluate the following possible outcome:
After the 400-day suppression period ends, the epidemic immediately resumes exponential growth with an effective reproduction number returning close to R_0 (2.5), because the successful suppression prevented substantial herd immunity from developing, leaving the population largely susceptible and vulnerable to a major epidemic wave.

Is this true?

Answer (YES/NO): YES